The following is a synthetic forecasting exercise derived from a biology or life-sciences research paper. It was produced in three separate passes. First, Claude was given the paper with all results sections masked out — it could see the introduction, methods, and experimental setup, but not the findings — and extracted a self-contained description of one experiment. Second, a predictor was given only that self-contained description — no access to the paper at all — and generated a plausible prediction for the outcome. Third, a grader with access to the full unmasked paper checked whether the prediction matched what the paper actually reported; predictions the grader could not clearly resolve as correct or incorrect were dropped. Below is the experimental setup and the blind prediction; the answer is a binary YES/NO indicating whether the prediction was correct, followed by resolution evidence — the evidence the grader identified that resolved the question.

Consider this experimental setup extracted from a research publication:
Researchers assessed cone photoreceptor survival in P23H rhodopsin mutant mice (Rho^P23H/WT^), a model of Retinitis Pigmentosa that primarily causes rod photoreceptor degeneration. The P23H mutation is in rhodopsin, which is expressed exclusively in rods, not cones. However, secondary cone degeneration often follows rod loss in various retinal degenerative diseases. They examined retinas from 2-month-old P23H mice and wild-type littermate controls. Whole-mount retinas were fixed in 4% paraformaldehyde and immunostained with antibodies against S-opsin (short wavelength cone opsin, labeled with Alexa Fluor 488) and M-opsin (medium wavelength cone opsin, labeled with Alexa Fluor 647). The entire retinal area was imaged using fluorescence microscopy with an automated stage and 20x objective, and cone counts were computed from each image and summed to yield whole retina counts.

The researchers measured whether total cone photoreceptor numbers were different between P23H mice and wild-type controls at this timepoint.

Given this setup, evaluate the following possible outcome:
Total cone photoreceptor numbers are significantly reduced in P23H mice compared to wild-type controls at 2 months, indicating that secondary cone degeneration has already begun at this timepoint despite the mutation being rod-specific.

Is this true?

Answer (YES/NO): NO